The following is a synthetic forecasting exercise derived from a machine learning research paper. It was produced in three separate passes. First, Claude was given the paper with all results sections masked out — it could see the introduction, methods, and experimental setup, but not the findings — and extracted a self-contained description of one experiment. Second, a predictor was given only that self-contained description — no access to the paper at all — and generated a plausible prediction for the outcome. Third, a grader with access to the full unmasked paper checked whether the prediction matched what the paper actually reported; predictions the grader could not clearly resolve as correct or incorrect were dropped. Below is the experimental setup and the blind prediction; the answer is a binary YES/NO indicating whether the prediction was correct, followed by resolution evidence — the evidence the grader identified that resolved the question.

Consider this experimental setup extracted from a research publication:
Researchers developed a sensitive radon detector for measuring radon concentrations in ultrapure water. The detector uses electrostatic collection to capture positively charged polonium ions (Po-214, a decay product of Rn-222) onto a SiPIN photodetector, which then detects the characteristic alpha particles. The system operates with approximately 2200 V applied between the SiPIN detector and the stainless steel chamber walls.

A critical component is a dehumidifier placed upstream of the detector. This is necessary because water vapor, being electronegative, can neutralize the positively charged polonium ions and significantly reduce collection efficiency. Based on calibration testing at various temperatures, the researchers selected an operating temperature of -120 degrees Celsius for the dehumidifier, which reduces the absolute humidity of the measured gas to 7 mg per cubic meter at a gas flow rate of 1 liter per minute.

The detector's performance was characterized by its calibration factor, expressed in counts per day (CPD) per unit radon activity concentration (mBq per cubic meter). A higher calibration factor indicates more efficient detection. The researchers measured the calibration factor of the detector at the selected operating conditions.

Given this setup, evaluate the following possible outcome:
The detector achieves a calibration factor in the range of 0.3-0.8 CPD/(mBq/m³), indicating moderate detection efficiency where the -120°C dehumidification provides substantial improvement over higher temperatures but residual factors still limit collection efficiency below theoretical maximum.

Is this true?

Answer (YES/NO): NO